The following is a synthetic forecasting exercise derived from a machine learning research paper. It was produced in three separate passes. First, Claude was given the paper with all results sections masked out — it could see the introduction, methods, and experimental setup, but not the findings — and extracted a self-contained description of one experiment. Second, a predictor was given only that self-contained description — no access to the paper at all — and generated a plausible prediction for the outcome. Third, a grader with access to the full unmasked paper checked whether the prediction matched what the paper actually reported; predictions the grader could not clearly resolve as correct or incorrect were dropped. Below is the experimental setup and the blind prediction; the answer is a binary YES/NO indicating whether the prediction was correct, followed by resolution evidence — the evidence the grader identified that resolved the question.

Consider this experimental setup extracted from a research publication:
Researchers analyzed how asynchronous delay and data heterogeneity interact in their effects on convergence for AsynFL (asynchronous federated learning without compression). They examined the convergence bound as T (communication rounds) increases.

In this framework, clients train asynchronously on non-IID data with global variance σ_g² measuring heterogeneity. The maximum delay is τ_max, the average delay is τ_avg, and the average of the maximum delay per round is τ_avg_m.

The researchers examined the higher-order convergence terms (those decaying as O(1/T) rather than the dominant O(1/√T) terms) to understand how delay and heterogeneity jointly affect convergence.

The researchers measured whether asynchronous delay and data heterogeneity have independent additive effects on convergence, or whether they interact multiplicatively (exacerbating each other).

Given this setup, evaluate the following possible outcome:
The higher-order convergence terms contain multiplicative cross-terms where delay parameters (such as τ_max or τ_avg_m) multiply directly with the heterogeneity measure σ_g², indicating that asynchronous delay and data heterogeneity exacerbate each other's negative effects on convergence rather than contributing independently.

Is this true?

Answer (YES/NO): YES